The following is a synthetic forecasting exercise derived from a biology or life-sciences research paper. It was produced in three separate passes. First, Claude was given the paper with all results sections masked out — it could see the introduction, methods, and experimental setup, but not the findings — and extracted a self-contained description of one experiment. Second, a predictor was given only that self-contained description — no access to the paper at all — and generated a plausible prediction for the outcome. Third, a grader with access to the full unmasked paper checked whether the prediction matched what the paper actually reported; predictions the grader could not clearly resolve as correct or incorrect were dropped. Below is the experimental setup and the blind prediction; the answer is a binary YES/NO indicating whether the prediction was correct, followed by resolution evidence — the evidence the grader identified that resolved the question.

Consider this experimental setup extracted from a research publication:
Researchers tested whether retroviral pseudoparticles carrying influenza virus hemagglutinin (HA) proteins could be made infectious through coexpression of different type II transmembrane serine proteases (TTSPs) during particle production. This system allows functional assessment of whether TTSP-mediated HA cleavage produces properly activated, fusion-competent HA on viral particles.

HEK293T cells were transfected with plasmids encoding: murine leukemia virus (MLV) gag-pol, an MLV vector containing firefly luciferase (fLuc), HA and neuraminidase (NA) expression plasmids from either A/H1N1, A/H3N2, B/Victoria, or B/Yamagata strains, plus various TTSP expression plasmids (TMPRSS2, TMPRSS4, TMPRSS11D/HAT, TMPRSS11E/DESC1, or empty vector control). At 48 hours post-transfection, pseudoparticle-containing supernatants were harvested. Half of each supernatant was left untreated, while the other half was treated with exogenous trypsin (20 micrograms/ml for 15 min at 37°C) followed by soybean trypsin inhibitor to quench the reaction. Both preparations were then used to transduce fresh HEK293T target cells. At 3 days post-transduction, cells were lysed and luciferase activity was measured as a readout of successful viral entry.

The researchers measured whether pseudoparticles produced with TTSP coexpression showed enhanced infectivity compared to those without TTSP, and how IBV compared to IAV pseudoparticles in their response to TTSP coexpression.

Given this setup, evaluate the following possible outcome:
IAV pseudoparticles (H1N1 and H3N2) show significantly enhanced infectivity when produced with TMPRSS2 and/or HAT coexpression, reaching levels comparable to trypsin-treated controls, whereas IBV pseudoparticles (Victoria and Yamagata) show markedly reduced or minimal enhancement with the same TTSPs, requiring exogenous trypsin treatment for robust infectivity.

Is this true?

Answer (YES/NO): NO